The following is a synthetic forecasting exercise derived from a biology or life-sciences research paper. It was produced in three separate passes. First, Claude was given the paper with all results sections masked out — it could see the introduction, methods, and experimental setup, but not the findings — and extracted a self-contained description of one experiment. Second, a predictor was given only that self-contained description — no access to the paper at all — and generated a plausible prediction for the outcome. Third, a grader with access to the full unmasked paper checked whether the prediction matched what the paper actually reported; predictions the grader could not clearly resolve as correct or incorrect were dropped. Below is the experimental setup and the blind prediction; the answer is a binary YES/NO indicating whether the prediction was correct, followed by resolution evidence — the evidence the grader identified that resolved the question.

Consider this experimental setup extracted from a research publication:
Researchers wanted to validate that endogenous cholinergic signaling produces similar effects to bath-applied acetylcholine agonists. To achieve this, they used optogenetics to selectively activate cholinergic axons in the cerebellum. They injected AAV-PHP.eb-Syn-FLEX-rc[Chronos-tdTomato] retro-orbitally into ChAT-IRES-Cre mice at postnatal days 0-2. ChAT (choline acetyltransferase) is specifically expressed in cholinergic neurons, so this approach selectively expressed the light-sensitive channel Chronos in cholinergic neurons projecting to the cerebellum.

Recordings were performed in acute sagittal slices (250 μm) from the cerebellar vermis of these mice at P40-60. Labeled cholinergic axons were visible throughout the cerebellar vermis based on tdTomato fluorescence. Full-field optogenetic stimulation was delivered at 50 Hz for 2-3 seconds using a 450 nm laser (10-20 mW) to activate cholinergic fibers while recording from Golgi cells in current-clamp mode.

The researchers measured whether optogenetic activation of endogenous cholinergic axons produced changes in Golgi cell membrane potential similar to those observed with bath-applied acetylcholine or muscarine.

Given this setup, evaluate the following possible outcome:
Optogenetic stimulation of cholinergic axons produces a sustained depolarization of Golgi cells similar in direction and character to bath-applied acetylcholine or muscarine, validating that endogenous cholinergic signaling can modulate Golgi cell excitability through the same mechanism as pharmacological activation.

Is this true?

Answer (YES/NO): NO